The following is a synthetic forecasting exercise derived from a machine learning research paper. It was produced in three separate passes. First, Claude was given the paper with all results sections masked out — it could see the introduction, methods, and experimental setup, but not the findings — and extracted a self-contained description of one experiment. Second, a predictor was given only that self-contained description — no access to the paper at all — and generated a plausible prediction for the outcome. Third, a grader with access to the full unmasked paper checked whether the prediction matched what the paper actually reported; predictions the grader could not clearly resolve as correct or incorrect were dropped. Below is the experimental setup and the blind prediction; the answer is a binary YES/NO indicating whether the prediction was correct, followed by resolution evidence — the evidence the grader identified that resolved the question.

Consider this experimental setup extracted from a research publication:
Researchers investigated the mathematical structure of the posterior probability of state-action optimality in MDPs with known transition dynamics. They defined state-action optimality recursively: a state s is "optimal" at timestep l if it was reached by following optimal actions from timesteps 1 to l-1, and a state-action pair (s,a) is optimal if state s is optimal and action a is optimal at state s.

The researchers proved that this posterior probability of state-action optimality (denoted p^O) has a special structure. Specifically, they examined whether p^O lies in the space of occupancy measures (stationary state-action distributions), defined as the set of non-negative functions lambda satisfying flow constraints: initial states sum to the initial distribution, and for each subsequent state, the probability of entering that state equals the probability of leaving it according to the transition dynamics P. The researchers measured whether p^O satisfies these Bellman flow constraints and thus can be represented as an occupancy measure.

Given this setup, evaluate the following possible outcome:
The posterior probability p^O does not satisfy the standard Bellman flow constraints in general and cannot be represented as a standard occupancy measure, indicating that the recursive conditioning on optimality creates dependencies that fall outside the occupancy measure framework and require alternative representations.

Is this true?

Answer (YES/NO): NO